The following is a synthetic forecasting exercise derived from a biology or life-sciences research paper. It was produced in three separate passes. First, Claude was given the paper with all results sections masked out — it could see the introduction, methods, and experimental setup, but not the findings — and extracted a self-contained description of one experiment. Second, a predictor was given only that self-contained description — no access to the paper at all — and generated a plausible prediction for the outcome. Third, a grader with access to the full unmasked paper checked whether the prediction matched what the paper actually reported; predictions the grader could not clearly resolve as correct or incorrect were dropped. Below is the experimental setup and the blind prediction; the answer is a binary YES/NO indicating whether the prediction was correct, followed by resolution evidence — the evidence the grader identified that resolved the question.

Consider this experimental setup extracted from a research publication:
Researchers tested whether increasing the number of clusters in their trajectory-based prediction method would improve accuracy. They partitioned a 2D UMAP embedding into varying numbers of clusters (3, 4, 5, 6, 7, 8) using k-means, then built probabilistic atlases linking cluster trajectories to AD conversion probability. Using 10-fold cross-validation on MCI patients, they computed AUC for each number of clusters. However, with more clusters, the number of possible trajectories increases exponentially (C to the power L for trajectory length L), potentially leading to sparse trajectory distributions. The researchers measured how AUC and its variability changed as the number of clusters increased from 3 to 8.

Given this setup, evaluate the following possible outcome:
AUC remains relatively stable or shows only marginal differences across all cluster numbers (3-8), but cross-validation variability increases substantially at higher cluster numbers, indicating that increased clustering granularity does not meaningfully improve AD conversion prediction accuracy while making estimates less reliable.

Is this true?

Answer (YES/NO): NO